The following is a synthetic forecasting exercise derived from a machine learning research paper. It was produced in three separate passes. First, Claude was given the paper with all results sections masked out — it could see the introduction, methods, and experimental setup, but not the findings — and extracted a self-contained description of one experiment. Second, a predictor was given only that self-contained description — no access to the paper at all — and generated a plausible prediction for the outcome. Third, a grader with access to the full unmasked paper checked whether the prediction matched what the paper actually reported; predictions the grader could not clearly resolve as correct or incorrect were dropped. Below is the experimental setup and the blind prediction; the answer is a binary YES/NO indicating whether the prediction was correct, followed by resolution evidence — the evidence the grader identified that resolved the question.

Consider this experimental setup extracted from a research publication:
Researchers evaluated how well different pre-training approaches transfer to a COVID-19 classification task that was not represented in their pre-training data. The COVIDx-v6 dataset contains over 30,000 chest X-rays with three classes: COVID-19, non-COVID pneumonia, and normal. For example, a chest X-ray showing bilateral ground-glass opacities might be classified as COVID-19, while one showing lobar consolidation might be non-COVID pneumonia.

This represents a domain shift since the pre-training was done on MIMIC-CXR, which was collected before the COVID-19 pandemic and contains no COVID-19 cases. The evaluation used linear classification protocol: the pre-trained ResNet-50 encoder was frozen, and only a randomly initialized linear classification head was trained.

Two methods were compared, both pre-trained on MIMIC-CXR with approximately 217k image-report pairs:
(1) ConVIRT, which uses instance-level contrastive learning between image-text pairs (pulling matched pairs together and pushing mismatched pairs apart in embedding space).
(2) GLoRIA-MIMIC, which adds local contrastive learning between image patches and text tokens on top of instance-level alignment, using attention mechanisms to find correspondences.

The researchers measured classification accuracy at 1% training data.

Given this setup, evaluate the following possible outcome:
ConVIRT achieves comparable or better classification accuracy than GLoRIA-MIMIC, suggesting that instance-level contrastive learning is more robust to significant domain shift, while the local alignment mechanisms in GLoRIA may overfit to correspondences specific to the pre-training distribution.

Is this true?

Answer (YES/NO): YES